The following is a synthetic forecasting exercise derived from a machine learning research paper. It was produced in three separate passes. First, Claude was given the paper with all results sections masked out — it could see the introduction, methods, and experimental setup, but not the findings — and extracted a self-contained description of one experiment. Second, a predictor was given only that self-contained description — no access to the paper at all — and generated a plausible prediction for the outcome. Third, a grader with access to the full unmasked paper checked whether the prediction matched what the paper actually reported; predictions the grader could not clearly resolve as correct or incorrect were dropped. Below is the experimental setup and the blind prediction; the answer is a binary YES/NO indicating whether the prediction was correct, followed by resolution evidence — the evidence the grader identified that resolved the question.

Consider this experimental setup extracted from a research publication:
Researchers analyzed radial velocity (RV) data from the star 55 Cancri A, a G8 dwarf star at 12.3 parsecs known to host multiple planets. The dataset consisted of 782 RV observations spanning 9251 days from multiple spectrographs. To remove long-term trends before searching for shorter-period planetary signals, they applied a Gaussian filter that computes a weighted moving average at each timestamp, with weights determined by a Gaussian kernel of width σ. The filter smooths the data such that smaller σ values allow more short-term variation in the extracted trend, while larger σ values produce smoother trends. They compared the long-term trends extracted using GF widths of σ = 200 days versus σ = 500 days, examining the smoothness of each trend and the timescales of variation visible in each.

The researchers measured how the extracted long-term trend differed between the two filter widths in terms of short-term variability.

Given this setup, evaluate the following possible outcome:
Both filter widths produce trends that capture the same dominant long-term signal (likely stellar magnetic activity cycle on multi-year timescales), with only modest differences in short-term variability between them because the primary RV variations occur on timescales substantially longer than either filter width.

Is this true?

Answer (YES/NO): NO